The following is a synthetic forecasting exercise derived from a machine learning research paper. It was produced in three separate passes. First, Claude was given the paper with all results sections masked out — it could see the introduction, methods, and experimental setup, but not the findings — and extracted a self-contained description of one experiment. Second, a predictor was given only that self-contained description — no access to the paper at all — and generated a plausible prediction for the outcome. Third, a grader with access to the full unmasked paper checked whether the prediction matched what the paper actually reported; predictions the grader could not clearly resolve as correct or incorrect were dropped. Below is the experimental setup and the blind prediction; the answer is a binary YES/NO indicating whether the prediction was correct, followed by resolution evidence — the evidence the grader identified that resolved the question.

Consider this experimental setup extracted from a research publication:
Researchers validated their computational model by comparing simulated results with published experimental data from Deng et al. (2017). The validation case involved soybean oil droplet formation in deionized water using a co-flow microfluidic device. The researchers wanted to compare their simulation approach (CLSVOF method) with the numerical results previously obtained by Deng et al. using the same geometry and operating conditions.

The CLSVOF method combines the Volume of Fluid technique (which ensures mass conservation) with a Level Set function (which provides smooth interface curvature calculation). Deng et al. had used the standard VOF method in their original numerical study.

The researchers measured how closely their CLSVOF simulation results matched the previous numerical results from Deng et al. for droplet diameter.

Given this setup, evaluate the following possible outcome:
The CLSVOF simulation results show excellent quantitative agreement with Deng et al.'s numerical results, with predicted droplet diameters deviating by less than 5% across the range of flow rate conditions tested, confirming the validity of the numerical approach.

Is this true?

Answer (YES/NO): YES